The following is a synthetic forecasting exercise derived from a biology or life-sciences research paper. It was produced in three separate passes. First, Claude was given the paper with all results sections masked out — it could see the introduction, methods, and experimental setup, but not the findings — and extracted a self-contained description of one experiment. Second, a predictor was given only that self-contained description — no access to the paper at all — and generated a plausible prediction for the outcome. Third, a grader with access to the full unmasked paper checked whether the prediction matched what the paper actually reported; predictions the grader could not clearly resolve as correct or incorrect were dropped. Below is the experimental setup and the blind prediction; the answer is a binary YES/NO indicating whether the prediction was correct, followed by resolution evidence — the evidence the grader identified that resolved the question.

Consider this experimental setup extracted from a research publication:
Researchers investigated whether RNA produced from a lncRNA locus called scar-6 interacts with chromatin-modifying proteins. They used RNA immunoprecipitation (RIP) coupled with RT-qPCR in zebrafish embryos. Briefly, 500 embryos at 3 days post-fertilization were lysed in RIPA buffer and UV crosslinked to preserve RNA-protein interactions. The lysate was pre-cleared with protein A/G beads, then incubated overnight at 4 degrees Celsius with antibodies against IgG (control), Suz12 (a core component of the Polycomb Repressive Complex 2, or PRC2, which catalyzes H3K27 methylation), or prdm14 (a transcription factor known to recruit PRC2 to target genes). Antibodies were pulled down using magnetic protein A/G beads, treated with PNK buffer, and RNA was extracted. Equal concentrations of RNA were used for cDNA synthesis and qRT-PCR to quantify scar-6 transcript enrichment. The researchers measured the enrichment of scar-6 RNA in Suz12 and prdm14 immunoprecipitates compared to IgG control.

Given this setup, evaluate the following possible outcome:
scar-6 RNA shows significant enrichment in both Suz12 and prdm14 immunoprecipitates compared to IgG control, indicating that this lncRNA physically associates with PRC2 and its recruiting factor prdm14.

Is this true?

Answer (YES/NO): YES